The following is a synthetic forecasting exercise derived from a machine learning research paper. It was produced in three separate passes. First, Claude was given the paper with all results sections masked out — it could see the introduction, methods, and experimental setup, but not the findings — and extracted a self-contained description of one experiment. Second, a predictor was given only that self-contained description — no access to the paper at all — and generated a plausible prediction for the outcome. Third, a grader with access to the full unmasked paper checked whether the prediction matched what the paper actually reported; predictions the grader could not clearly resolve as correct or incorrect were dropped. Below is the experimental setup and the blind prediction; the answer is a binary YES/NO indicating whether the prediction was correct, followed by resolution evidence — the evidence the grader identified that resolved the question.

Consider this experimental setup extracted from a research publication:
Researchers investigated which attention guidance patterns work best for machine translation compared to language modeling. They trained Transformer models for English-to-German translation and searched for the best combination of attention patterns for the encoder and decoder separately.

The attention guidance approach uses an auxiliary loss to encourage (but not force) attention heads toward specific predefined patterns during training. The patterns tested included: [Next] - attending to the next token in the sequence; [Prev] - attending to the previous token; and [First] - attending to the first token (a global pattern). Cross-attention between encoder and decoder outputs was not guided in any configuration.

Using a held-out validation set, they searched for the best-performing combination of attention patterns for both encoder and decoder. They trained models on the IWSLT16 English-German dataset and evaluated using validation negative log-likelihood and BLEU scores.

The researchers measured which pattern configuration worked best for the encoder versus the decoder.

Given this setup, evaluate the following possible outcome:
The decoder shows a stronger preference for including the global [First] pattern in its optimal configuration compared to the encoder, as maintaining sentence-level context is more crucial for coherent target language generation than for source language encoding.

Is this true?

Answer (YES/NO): NO